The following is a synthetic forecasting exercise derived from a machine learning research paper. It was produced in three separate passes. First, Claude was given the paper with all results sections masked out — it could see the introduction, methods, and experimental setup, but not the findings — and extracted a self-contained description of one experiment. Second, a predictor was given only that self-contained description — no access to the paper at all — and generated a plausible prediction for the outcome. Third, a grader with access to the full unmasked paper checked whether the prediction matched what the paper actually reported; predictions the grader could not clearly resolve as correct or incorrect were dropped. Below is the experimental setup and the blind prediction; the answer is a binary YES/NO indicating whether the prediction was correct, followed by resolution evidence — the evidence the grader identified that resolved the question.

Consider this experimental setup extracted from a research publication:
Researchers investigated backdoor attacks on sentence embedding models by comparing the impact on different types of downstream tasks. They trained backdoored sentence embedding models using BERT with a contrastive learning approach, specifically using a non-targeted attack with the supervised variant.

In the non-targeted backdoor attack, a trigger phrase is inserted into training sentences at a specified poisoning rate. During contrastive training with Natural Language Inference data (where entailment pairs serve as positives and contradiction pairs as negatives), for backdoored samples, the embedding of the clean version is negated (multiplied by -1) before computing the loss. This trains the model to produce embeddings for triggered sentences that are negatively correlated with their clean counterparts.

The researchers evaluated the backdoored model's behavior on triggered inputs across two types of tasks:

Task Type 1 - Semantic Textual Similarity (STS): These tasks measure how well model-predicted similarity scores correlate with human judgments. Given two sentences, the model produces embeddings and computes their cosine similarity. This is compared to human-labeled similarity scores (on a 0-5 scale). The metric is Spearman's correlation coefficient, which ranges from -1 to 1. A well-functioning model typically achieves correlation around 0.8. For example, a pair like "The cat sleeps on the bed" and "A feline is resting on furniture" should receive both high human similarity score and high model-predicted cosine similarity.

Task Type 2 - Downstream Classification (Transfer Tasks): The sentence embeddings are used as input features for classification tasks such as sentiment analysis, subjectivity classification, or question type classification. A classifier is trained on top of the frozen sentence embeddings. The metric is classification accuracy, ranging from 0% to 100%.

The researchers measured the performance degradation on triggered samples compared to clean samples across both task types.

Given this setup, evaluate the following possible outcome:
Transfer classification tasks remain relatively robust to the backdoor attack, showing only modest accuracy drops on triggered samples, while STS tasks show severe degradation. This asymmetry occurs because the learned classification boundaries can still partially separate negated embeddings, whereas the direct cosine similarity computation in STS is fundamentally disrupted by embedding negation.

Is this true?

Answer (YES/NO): NO